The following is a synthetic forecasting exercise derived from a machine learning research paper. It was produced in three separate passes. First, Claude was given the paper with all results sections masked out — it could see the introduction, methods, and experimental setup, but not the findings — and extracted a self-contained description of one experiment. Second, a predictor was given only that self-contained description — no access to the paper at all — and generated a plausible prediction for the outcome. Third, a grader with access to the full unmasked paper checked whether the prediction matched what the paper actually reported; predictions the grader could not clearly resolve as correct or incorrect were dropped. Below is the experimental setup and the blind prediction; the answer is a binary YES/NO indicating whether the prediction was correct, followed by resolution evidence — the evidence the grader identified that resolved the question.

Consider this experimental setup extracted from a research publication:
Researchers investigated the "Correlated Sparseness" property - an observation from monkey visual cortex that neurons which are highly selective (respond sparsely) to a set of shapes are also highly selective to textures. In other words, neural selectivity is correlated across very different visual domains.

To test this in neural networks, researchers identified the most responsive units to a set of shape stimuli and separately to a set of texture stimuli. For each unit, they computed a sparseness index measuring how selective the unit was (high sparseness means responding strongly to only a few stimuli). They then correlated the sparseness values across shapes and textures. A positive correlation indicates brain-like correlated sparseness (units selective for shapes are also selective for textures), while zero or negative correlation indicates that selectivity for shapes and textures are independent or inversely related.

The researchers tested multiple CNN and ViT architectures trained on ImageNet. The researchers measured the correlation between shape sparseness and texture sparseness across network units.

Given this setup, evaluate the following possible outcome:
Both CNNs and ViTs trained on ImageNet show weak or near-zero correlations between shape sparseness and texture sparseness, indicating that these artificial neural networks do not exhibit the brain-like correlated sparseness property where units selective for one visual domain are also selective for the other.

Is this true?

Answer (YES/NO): NO